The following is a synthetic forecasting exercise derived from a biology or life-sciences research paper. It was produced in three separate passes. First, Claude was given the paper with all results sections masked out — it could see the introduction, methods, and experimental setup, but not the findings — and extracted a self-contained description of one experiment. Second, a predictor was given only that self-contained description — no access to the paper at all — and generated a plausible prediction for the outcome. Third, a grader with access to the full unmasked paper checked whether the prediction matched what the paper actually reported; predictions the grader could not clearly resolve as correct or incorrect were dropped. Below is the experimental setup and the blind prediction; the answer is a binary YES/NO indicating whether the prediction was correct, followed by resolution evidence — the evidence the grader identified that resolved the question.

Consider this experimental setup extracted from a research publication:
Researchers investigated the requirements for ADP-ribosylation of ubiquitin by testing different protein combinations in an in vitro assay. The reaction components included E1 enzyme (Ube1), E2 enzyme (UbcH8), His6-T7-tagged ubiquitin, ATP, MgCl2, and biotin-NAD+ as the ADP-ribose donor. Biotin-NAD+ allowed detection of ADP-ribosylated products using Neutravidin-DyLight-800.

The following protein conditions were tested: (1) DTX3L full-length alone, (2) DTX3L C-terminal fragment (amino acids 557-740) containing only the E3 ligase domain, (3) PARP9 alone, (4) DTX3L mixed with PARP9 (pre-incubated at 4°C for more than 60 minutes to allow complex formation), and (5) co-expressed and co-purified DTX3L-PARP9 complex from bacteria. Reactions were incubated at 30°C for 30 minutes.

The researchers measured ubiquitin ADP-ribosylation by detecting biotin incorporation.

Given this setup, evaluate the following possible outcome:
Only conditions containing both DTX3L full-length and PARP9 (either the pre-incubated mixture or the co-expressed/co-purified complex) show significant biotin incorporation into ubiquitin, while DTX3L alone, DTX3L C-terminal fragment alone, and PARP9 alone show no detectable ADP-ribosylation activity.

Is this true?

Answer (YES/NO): NO